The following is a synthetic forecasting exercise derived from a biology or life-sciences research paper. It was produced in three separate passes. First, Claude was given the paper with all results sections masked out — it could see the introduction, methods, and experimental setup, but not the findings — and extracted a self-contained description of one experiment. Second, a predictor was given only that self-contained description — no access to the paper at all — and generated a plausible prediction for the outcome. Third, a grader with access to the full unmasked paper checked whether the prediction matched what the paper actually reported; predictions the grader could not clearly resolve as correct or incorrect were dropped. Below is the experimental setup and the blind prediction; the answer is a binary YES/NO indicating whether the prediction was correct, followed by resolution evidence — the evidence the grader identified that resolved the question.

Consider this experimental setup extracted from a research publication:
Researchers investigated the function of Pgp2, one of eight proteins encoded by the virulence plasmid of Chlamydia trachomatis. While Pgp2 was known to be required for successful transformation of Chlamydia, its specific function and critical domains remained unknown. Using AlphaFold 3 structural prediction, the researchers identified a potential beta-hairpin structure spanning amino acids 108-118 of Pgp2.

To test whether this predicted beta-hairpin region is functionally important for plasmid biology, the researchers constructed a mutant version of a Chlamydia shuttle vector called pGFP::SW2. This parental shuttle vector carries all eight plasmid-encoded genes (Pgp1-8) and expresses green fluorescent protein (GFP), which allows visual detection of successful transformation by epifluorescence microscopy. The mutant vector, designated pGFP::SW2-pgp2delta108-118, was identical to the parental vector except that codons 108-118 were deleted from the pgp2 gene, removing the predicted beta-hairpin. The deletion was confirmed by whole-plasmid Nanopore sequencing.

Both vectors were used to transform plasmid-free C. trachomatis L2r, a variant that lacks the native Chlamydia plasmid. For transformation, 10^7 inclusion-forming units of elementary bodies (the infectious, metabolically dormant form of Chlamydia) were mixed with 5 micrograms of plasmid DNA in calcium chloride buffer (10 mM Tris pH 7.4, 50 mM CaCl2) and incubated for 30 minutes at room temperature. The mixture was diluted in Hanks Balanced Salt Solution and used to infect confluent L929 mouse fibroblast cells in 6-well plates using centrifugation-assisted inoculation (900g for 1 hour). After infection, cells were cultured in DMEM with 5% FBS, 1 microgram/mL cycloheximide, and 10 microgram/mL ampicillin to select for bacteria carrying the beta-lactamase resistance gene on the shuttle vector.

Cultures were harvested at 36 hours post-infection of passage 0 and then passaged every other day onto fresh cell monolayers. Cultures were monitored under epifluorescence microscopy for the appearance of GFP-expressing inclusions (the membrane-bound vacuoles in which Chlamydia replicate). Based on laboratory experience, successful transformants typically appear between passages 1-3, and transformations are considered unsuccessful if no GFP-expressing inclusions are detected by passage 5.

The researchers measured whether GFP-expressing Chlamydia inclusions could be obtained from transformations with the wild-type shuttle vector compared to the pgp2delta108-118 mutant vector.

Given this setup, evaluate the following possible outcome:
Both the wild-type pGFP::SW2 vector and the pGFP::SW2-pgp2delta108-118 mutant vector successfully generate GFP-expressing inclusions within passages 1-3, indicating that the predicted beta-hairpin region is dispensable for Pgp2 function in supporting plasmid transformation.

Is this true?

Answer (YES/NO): NO